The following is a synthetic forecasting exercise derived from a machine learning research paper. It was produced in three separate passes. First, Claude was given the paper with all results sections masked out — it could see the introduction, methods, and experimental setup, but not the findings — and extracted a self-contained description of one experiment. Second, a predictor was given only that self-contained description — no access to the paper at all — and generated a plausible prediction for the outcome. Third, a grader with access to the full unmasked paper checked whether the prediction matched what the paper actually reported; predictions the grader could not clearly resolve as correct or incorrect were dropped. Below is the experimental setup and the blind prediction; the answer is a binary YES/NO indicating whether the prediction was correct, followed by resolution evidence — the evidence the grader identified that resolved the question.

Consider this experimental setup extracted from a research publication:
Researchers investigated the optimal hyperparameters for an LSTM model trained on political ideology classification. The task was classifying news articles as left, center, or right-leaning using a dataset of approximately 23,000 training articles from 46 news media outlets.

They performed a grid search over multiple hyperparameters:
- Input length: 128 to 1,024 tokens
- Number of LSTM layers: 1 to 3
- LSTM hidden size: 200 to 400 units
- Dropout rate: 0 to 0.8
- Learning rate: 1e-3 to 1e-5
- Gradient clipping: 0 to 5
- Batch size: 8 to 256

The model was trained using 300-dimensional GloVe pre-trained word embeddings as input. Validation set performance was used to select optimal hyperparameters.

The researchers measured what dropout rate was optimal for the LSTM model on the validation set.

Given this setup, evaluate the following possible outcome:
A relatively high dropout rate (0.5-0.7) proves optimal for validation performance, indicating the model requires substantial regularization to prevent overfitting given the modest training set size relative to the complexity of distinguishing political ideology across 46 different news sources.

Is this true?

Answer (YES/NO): YES